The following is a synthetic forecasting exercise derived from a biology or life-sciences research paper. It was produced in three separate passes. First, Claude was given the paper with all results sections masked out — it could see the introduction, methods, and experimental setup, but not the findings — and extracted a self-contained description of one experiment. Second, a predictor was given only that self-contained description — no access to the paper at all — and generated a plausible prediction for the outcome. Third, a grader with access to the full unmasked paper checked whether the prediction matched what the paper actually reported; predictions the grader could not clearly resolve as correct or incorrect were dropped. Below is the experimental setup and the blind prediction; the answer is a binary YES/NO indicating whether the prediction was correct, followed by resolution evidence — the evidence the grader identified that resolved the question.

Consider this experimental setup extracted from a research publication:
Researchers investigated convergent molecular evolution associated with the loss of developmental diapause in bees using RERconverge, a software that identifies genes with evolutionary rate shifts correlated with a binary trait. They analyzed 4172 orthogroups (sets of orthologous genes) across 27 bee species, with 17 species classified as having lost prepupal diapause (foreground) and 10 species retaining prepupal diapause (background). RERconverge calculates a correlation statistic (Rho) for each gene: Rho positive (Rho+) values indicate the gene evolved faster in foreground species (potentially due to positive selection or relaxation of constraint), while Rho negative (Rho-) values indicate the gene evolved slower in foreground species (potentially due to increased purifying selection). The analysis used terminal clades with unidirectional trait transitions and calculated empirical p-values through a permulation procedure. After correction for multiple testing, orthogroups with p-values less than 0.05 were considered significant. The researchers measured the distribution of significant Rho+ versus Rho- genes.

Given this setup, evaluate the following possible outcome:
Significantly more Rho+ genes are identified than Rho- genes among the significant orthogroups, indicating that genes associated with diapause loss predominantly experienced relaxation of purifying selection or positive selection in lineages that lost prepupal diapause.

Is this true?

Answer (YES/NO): NO